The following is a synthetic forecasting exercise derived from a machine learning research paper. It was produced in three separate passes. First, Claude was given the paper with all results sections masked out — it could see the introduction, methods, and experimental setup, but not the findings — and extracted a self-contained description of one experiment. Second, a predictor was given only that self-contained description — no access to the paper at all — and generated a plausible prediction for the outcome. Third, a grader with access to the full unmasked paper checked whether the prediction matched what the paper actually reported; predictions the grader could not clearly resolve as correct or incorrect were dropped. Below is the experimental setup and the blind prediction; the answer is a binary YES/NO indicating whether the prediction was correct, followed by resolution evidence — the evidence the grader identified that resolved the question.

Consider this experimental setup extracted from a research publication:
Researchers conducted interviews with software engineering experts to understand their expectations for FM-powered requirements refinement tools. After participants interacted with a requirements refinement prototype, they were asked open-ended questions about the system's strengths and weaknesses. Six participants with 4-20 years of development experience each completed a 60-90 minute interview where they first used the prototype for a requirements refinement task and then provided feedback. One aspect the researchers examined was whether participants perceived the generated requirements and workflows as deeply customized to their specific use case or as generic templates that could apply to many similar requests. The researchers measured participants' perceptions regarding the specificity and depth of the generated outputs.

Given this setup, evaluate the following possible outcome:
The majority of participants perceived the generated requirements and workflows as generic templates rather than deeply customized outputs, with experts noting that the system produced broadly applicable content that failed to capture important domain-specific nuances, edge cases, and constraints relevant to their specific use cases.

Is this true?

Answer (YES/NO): NO